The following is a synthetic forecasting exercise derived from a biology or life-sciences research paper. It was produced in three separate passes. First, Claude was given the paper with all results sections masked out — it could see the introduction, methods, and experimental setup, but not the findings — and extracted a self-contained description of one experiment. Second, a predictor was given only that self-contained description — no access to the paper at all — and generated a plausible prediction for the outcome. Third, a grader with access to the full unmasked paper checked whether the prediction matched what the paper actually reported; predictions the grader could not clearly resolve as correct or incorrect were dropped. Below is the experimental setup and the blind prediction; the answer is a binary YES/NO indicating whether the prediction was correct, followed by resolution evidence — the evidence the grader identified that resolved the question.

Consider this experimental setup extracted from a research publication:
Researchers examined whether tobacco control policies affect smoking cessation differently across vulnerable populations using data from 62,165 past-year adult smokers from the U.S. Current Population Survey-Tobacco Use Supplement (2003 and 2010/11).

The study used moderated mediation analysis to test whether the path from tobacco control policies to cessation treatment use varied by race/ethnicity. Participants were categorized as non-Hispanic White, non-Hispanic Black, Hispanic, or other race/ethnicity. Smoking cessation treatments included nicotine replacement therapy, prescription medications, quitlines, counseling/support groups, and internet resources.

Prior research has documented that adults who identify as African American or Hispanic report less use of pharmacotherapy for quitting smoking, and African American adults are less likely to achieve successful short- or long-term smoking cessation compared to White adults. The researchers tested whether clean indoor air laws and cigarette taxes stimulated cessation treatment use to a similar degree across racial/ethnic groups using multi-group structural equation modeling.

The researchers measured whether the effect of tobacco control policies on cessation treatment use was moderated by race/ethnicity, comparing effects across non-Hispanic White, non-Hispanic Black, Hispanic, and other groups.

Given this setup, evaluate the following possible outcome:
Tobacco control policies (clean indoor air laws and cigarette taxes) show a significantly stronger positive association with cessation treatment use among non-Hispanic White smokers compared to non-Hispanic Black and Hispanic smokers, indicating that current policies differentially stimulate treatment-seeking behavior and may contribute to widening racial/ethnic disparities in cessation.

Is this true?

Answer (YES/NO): NO